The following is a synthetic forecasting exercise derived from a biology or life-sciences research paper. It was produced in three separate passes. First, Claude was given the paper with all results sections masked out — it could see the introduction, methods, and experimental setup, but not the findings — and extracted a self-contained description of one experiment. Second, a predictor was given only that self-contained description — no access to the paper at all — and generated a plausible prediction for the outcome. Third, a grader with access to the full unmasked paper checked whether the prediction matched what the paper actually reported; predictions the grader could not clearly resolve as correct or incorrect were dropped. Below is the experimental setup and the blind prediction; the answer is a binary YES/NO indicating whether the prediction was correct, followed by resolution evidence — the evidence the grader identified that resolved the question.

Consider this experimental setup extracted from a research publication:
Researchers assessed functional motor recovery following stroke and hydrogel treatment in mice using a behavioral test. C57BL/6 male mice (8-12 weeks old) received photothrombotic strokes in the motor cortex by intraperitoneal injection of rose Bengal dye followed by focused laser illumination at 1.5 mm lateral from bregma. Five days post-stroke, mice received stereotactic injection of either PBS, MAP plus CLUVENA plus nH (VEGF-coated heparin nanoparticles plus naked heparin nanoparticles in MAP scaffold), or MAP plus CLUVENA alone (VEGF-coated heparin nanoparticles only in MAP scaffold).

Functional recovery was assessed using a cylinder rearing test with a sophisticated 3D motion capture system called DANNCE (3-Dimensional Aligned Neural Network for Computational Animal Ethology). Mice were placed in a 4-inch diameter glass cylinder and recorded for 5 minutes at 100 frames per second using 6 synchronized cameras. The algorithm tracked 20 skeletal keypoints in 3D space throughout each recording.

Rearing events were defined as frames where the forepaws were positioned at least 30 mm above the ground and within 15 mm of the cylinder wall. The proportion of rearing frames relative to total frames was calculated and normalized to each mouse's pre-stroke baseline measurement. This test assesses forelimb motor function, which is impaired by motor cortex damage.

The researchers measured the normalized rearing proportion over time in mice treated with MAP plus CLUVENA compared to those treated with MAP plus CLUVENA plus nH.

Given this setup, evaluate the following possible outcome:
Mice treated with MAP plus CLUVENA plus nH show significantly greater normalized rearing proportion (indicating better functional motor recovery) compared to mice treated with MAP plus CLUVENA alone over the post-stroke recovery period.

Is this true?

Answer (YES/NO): NO